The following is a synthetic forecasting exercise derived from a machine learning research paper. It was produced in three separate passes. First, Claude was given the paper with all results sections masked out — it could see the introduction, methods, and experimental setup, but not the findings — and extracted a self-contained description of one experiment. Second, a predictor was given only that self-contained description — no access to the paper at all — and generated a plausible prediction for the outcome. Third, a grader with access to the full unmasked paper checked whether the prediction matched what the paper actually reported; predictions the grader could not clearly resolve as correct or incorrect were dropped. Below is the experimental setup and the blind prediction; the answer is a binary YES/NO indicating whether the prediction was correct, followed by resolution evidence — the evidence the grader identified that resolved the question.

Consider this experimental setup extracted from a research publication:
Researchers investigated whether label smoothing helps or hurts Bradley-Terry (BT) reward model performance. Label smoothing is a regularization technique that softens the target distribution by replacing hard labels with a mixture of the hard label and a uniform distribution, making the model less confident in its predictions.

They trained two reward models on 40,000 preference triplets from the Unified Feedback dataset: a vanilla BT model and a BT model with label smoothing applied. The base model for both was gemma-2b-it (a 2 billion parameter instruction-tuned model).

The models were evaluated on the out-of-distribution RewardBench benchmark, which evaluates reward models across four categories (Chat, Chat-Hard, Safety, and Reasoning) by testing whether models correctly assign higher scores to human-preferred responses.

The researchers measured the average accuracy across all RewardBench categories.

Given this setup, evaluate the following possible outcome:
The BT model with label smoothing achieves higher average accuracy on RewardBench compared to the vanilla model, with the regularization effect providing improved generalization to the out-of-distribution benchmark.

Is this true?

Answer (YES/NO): NO